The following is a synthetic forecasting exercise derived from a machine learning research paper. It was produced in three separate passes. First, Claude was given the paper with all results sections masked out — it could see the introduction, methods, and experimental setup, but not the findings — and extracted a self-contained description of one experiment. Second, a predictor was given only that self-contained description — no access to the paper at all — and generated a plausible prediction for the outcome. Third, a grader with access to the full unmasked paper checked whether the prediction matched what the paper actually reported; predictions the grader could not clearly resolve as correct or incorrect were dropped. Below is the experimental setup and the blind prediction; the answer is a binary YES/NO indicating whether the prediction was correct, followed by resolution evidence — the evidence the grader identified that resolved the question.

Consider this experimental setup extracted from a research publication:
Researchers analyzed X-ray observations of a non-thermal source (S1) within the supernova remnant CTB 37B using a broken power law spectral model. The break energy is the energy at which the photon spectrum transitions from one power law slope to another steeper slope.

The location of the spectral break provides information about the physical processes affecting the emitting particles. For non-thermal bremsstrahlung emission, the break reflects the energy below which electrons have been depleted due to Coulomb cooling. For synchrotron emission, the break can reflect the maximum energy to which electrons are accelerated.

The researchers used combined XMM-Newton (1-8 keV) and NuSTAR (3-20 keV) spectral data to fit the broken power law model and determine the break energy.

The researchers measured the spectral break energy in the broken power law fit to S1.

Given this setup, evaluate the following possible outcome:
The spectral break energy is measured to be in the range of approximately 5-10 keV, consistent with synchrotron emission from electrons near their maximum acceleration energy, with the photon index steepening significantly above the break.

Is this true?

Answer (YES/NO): NO